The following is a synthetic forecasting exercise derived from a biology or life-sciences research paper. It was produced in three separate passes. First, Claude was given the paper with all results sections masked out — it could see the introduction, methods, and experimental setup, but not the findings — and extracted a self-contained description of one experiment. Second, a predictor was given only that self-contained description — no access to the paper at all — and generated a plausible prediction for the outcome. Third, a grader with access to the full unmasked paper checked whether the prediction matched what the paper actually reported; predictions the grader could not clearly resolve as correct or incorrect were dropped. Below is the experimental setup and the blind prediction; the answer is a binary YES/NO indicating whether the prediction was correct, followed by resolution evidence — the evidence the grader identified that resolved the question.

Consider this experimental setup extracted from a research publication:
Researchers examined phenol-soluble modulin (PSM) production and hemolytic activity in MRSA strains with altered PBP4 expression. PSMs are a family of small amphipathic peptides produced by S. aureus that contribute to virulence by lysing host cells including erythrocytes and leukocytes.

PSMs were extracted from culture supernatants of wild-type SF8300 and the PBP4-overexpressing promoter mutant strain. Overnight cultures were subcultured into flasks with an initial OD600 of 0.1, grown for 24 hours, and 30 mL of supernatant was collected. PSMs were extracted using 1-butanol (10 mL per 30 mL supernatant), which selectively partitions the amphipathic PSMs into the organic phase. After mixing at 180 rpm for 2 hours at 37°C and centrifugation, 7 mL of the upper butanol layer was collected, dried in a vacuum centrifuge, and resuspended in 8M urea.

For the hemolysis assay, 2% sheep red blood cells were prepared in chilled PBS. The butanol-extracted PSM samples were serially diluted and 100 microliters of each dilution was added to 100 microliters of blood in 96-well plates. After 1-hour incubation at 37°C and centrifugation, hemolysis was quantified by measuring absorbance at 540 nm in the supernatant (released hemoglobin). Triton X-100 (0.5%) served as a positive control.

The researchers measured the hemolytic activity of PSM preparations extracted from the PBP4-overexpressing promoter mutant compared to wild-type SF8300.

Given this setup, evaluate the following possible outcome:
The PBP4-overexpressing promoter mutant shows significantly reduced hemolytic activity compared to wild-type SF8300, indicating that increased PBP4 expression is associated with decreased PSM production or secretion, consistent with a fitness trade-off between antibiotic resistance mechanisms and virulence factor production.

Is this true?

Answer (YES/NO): NO